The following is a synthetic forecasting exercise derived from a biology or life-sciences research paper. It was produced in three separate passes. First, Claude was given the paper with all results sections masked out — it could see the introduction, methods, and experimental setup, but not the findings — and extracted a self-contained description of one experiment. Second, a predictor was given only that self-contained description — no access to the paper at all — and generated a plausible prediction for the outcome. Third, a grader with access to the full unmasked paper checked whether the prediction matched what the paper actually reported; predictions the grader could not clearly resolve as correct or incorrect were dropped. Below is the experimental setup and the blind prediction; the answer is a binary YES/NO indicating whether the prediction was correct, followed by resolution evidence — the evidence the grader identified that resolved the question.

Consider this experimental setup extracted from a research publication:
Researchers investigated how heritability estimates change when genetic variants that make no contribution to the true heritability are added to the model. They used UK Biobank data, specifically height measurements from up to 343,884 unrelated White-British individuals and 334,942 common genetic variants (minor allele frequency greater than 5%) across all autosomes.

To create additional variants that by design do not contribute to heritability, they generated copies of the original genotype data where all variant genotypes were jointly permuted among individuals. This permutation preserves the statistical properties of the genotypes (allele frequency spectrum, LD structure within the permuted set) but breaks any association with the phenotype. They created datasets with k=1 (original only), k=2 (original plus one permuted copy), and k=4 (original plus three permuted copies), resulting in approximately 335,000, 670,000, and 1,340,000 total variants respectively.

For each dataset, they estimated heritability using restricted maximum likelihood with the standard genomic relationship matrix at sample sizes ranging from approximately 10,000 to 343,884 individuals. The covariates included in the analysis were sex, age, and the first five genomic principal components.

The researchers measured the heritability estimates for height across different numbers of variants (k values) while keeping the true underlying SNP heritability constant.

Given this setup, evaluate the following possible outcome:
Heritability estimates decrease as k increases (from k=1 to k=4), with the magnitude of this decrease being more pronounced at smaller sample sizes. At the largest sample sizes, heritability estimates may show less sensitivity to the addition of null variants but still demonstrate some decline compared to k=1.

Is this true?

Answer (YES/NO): NO